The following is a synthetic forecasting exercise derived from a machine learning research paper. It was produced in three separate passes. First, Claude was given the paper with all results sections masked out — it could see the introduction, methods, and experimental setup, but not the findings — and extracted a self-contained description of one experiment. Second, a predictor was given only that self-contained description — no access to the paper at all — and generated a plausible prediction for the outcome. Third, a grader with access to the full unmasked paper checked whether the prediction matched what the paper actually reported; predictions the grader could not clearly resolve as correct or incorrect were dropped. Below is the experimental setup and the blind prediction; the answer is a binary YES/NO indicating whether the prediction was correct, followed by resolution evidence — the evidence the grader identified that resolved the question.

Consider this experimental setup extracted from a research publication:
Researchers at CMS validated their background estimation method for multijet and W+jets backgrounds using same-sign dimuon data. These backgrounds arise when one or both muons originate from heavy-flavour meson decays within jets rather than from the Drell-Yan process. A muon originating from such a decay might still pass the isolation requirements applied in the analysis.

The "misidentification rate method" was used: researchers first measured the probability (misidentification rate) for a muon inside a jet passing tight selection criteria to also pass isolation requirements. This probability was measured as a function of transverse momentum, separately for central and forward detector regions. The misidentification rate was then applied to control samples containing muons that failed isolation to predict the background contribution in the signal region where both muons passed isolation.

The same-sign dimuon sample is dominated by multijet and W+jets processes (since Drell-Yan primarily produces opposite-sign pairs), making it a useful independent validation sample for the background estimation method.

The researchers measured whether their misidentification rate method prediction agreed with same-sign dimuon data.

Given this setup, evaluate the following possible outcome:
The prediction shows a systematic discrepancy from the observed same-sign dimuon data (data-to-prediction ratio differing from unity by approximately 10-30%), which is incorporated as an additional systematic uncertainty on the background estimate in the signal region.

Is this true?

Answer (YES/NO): NO